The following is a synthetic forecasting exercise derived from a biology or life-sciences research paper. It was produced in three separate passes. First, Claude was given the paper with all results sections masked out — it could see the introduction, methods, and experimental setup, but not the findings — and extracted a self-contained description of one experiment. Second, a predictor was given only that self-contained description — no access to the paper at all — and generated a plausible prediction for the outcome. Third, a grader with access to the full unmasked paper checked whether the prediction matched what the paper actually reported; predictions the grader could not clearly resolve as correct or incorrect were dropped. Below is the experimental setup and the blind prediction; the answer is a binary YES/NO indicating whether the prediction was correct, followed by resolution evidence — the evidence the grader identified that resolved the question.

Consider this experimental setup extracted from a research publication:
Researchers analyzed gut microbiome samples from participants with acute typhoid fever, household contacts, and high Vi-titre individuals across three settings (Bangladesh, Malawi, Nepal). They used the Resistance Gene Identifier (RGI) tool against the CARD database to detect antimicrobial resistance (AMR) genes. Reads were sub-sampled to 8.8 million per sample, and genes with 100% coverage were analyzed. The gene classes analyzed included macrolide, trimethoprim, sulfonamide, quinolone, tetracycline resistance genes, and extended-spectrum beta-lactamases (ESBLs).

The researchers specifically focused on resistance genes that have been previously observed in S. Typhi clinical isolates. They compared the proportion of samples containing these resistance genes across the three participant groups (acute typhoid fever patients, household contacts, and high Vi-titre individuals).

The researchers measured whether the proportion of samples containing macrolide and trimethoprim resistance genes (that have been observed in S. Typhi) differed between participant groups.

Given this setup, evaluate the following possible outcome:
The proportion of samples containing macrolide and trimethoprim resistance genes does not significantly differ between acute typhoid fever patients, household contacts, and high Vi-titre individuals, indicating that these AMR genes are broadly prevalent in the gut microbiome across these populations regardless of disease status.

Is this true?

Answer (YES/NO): NO